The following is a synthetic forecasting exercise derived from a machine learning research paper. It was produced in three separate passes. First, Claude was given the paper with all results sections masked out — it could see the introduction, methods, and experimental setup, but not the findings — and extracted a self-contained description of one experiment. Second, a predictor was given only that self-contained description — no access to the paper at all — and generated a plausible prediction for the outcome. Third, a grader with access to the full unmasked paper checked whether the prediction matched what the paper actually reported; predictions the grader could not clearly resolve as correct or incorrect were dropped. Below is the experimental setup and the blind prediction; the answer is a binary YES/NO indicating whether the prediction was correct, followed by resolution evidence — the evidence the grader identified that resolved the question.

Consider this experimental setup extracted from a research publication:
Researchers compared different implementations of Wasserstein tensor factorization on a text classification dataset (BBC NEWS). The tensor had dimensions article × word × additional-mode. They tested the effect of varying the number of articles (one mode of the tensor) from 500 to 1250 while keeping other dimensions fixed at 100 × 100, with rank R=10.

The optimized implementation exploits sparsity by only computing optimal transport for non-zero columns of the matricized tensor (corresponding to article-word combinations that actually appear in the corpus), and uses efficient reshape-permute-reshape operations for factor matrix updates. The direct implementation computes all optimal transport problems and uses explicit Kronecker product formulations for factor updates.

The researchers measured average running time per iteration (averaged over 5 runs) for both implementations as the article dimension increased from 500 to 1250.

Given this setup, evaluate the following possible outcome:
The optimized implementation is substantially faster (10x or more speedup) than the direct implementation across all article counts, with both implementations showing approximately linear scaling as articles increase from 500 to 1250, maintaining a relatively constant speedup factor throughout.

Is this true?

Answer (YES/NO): NO